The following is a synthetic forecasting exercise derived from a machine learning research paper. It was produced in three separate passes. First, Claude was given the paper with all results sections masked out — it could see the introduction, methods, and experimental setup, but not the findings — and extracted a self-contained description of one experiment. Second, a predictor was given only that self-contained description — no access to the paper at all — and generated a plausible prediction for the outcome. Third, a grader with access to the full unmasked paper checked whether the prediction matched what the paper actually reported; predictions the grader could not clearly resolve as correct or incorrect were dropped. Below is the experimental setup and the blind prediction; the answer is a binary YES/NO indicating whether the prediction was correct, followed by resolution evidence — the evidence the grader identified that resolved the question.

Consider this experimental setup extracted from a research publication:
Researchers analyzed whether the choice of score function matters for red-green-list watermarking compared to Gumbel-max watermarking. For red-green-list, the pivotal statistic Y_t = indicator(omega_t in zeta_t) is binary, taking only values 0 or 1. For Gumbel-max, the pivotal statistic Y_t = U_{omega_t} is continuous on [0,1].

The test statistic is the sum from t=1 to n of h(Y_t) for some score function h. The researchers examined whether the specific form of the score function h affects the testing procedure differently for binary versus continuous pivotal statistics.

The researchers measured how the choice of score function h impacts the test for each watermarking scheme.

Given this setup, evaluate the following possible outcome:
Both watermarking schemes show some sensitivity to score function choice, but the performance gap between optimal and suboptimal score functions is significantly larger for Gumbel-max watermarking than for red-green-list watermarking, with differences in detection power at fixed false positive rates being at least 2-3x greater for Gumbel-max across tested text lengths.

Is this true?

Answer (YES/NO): NO